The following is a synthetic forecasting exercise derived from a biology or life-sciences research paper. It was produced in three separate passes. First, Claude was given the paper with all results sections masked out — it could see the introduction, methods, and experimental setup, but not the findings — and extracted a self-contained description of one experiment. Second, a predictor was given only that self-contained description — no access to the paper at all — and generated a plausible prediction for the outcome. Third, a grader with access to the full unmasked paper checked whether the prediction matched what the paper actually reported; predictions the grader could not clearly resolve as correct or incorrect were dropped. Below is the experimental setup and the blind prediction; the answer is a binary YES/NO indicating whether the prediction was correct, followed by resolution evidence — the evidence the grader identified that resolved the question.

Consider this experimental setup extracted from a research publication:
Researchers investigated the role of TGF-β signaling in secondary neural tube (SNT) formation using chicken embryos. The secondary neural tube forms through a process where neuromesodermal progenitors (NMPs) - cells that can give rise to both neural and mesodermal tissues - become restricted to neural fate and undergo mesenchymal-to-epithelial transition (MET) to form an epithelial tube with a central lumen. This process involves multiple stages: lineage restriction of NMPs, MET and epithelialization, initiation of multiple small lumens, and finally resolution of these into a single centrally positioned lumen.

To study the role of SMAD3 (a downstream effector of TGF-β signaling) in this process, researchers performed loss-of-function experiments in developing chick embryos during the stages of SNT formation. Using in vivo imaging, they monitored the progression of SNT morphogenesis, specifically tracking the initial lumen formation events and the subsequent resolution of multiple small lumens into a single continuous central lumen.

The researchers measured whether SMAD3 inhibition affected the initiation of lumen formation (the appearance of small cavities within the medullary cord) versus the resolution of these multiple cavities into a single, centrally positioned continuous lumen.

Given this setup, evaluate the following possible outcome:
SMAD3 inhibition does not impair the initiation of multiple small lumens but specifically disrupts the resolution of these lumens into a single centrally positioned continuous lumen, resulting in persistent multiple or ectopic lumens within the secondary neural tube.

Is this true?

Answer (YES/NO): YES